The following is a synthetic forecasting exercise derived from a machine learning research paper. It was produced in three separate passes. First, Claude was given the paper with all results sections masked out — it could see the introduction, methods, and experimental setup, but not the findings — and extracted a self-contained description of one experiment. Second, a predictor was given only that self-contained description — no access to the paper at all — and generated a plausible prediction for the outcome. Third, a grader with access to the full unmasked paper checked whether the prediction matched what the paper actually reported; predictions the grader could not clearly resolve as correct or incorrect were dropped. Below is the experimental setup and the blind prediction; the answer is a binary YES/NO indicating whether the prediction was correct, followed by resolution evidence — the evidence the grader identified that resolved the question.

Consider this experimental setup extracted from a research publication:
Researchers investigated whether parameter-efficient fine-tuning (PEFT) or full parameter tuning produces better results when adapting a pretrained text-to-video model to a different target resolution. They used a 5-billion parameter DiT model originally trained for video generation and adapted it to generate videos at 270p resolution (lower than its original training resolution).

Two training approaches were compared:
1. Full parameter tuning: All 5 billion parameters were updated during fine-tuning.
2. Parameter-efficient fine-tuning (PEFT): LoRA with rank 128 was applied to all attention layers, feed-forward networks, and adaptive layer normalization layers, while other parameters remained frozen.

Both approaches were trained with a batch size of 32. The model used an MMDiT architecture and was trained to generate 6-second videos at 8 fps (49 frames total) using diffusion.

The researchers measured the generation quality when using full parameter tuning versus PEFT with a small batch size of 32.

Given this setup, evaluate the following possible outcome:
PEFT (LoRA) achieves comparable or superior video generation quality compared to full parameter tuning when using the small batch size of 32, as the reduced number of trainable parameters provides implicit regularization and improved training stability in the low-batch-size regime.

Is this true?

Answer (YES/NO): YES